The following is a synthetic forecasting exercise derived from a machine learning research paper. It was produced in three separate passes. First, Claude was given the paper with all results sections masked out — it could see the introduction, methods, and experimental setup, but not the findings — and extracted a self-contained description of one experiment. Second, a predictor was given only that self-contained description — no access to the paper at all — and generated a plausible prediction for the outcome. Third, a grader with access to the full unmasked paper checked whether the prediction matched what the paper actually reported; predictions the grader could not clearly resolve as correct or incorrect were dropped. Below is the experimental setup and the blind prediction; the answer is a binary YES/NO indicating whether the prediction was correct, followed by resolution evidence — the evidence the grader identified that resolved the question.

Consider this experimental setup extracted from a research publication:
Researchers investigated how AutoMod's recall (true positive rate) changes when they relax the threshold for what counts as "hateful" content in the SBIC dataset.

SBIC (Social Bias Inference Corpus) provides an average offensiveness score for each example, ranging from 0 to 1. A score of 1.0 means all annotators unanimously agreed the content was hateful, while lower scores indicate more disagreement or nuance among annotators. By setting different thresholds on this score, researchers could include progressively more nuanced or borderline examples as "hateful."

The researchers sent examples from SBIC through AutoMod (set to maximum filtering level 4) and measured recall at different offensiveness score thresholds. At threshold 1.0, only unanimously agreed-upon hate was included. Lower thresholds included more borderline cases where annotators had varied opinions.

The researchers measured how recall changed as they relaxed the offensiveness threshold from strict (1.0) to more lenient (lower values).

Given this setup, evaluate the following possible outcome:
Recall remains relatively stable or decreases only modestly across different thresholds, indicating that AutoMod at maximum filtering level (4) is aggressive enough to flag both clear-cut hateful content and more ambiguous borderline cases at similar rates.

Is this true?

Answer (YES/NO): NO